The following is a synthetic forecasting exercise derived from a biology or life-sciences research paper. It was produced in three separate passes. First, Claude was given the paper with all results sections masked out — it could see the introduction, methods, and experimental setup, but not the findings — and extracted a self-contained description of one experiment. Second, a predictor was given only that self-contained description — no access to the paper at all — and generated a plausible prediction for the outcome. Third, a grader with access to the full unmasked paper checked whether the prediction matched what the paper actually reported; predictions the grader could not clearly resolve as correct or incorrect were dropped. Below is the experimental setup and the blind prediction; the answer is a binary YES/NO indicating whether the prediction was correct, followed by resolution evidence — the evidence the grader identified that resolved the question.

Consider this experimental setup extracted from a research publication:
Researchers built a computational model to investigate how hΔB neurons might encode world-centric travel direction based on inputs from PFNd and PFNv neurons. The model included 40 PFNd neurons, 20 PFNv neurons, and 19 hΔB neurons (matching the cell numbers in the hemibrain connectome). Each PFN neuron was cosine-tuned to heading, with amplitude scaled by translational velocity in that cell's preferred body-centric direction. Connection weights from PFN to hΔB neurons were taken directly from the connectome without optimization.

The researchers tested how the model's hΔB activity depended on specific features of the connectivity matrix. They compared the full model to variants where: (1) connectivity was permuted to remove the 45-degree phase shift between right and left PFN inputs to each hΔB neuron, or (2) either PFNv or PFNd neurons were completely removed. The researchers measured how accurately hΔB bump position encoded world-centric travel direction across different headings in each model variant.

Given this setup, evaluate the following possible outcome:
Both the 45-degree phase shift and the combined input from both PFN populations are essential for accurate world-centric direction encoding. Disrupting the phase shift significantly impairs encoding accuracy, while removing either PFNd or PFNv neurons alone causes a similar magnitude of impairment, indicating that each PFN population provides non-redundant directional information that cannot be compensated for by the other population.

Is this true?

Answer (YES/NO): NO